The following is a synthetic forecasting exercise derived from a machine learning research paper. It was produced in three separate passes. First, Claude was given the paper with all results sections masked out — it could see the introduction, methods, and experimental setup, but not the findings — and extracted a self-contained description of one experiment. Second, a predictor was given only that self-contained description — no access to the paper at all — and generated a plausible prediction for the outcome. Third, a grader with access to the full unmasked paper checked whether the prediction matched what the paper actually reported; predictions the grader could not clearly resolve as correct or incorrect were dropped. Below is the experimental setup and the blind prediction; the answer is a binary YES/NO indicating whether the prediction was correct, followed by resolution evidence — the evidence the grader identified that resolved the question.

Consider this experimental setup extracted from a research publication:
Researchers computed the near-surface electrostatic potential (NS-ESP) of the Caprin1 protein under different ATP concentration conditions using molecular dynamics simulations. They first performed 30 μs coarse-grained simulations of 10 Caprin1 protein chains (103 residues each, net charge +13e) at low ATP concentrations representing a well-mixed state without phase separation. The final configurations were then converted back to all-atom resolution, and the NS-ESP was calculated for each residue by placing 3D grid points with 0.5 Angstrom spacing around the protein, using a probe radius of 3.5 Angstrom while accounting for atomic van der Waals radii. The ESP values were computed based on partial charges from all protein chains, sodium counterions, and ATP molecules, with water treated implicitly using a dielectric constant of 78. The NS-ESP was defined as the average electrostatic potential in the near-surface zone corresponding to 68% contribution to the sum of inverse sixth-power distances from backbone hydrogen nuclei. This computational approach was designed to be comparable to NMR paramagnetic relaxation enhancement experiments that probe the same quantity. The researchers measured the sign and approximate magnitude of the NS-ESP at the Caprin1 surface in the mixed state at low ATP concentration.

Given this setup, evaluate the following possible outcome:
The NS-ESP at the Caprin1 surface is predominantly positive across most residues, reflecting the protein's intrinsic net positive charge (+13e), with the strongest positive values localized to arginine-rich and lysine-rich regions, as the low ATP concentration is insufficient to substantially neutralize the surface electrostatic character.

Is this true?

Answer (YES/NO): YES